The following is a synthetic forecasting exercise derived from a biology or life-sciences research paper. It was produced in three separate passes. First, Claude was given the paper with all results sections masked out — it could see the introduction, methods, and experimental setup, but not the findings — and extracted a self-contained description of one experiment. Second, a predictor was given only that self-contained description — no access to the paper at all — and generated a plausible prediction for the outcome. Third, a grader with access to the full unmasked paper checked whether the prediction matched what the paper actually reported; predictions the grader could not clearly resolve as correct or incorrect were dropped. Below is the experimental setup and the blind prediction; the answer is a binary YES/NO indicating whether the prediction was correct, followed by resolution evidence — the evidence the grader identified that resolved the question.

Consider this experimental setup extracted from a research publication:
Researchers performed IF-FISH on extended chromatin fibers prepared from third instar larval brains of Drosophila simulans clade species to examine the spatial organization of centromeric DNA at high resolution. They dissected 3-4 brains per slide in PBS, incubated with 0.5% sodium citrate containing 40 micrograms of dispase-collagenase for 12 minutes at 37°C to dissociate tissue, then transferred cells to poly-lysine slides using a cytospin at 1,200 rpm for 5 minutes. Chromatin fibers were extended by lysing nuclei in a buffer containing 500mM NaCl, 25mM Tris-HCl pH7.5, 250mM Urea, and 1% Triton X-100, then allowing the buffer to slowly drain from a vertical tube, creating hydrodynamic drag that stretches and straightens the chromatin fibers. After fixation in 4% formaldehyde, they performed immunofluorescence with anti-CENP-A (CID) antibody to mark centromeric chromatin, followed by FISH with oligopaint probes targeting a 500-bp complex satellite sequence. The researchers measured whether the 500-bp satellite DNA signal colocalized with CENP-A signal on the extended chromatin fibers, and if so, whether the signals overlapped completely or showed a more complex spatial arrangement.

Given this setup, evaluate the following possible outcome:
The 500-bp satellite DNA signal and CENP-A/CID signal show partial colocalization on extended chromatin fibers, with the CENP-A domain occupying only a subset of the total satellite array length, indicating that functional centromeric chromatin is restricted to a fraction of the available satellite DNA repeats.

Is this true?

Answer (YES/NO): NO